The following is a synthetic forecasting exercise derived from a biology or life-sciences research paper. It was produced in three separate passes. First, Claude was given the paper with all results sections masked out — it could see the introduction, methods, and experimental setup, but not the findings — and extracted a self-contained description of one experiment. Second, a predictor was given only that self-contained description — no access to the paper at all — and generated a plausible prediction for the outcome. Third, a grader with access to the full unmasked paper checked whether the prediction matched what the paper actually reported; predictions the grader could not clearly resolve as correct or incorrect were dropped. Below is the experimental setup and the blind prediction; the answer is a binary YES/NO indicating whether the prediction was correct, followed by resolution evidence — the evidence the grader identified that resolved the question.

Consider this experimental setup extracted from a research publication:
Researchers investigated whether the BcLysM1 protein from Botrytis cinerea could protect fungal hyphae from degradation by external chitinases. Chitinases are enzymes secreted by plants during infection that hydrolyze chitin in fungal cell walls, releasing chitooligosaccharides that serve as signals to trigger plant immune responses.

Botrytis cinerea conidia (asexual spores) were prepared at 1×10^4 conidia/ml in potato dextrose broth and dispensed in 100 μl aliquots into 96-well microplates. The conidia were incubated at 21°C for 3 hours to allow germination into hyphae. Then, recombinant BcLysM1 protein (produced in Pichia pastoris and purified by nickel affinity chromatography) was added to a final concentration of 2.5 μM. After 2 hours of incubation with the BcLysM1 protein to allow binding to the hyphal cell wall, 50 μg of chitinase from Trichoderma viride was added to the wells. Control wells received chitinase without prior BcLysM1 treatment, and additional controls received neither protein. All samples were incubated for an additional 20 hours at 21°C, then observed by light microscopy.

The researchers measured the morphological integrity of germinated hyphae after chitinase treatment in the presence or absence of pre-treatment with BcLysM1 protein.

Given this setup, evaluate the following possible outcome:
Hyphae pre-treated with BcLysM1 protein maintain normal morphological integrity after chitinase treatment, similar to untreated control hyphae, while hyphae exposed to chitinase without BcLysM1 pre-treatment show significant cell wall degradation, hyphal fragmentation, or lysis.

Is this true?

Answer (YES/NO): YES